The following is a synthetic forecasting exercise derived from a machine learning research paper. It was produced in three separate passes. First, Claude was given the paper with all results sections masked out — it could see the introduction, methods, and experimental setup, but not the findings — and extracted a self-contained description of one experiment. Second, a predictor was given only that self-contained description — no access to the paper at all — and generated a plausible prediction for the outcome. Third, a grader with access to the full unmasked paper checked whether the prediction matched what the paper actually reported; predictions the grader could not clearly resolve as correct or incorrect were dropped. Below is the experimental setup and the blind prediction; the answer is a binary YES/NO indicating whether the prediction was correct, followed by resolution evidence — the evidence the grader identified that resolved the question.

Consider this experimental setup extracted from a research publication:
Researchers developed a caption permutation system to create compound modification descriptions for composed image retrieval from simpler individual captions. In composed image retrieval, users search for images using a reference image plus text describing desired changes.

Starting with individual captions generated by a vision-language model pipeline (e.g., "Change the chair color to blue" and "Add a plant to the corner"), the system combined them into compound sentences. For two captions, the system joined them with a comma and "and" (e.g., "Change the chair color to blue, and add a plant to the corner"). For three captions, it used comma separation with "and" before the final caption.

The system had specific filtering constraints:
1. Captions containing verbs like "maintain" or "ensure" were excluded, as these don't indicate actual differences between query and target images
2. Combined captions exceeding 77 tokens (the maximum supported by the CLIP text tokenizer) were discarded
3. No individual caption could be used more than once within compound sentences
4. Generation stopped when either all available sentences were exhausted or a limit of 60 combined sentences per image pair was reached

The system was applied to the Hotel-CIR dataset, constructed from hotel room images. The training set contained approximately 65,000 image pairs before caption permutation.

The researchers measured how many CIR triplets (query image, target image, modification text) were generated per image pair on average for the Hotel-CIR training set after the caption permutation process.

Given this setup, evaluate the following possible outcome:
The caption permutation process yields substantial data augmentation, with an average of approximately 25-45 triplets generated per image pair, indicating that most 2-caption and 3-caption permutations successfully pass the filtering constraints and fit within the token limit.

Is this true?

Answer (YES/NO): NO